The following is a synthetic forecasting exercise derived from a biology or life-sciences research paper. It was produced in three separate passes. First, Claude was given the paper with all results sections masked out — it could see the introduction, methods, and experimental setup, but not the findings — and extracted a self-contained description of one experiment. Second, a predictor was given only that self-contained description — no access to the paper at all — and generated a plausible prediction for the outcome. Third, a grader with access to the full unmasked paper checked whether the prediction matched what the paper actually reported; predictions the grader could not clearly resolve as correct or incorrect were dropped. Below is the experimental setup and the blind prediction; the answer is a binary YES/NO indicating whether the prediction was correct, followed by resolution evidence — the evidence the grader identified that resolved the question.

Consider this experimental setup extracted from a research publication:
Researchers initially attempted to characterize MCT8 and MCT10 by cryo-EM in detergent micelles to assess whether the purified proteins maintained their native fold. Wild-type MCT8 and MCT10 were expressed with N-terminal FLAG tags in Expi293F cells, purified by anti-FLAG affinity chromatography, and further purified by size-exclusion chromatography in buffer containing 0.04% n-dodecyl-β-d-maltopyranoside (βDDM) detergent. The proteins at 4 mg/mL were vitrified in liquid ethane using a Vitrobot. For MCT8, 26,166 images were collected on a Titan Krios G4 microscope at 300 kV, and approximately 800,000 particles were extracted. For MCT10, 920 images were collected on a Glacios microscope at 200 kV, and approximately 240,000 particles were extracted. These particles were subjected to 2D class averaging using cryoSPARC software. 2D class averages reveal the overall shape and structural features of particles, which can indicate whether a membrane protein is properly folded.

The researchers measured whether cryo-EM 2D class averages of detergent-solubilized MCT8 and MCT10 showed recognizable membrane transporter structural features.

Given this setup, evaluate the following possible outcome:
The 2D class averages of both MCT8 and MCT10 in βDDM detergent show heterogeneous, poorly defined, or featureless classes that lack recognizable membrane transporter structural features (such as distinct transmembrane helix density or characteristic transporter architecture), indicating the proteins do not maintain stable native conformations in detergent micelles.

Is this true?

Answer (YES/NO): NO